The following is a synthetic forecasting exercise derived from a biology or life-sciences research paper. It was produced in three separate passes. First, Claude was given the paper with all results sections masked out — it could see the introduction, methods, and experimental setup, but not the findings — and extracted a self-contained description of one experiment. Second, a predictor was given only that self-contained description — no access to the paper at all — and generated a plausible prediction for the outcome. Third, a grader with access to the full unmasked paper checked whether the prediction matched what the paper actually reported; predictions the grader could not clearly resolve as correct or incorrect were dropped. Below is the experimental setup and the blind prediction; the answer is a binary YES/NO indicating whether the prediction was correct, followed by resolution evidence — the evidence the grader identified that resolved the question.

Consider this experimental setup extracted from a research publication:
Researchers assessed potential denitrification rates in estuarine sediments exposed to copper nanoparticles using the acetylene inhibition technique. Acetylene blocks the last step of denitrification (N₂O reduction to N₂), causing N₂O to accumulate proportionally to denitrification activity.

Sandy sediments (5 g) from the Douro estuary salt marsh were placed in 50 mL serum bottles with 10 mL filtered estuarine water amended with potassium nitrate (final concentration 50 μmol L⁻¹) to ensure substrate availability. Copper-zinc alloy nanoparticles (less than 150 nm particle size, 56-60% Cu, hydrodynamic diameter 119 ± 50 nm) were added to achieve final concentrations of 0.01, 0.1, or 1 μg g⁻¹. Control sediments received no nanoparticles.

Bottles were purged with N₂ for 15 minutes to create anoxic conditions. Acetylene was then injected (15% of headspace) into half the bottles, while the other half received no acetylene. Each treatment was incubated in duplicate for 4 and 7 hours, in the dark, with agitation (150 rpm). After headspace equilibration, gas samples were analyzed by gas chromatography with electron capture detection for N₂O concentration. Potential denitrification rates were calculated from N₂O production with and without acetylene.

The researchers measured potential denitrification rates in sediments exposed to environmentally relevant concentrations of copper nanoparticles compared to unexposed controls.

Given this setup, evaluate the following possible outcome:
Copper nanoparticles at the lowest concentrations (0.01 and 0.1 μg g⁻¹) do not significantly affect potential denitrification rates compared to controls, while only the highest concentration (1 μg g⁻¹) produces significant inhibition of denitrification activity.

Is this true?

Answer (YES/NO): NO